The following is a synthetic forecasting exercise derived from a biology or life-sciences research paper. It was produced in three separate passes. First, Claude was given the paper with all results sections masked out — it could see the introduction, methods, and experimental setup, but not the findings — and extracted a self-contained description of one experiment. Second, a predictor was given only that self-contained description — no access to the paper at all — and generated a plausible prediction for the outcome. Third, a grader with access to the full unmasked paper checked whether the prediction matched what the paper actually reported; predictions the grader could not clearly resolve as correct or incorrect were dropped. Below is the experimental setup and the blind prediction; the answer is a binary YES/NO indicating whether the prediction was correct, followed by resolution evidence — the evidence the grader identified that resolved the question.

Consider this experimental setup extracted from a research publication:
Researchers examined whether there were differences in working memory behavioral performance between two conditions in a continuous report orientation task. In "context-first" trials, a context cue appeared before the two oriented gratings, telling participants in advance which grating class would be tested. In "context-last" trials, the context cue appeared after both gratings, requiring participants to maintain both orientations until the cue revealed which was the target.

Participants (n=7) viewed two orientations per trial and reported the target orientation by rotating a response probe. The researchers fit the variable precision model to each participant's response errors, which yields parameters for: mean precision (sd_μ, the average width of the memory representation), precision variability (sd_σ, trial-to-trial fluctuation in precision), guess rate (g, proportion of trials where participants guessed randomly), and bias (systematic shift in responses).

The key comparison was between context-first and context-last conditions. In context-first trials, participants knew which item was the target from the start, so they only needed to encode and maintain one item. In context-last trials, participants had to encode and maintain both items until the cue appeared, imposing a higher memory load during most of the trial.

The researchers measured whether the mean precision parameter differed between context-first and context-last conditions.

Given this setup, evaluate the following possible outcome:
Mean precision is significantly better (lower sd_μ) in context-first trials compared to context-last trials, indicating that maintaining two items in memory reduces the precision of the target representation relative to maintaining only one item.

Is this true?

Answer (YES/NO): YES